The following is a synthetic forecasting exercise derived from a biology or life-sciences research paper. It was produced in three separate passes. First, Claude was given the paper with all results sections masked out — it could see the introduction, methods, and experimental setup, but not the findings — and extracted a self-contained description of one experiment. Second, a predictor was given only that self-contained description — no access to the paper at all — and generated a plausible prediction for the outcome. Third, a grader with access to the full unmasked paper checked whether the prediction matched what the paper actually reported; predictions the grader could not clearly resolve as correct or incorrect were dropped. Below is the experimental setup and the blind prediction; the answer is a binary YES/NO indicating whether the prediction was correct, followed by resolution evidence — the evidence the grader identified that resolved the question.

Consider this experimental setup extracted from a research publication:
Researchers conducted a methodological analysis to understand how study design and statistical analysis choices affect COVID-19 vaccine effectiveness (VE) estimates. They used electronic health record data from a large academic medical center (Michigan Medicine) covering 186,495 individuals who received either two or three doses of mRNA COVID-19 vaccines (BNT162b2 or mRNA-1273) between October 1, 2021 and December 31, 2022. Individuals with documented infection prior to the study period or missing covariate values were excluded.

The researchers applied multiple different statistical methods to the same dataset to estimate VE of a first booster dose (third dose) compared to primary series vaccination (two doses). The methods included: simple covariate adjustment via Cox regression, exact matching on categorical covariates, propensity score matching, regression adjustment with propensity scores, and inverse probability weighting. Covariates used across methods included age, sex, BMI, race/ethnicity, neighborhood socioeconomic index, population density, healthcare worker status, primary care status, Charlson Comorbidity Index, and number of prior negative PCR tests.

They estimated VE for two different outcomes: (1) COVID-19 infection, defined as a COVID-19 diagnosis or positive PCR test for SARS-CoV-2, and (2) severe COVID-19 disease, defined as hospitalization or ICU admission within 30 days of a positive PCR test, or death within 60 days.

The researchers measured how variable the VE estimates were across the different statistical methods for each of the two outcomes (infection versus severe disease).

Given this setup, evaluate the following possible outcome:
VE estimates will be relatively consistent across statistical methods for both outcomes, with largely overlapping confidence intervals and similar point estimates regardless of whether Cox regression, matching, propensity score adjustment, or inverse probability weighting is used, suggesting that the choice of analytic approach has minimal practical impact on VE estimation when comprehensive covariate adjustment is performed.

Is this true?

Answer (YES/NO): NO